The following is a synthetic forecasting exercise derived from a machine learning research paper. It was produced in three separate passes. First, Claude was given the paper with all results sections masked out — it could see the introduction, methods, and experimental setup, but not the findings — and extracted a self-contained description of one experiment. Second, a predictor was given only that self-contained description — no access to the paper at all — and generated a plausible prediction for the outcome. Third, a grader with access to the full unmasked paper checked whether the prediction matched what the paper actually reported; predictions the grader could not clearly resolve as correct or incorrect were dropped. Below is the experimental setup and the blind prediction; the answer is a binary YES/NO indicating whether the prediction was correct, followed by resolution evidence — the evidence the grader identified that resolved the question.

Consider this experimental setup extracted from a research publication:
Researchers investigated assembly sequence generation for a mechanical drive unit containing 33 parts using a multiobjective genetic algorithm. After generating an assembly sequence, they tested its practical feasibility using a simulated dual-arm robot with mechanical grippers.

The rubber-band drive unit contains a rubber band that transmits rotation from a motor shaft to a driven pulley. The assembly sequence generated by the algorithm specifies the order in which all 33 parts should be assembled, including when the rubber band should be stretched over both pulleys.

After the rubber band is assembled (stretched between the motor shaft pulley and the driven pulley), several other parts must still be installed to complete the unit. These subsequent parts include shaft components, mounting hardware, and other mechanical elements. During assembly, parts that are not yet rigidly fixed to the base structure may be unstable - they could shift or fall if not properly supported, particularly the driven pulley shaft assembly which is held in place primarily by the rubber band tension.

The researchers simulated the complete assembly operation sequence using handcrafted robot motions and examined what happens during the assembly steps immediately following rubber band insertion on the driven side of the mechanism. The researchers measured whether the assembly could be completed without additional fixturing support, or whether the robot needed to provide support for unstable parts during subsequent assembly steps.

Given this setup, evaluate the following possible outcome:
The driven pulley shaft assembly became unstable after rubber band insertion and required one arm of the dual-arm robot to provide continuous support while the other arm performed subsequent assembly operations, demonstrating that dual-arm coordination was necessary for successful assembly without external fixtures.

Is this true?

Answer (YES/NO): NO